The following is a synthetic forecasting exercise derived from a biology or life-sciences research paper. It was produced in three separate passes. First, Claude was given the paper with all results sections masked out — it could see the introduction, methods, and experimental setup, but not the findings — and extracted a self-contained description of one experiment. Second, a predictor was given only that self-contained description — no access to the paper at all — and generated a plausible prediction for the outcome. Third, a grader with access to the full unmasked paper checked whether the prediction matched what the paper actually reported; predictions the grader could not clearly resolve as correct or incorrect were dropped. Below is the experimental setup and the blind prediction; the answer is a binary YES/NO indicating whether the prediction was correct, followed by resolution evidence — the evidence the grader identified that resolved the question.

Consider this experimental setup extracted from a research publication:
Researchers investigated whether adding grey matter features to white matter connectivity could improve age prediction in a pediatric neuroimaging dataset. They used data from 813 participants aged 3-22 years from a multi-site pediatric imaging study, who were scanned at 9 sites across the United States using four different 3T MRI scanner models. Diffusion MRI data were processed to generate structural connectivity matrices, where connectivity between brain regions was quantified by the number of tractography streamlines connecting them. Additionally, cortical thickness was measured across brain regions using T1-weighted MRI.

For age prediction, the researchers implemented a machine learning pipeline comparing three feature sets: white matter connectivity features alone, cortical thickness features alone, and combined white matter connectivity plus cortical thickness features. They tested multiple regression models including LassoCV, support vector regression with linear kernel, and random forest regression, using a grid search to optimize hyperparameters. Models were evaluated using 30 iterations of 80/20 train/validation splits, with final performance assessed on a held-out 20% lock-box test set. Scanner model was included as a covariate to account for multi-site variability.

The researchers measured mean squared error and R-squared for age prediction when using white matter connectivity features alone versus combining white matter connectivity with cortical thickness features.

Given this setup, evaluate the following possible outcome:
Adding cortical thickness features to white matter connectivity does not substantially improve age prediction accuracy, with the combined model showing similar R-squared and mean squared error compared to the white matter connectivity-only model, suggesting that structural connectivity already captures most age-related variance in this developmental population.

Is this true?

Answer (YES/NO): NO